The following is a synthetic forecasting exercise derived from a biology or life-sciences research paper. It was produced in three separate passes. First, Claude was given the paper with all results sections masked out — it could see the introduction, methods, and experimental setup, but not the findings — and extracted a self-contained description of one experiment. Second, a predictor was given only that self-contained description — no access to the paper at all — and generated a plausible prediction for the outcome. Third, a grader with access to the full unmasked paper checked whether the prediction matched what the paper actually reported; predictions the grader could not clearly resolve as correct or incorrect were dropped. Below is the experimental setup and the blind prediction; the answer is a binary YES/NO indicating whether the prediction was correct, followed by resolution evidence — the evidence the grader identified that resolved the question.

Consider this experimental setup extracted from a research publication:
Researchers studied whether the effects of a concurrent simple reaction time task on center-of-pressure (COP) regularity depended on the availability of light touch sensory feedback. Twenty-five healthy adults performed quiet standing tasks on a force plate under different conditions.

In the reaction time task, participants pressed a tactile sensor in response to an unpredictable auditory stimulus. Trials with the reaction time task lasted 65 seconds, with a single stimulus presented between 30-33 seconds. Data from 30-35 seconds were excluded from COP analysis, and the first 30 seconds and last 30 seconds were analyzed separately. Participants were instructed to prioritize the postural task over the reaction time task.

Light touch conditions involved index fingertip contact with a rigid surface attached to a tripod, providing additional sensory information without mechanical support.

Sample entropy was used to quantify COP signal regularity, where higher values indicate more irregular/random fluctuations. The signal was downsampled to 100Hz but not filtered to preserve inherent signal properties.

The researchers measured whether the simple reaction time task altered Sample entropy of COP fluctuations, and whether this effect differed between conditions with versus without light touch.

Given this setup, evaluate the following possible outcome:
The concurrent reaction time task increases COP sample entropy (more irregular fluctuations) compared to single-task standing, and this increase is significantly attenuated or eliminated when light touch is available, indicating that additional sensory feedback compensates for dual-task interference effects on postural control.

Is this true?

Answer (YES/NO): NO